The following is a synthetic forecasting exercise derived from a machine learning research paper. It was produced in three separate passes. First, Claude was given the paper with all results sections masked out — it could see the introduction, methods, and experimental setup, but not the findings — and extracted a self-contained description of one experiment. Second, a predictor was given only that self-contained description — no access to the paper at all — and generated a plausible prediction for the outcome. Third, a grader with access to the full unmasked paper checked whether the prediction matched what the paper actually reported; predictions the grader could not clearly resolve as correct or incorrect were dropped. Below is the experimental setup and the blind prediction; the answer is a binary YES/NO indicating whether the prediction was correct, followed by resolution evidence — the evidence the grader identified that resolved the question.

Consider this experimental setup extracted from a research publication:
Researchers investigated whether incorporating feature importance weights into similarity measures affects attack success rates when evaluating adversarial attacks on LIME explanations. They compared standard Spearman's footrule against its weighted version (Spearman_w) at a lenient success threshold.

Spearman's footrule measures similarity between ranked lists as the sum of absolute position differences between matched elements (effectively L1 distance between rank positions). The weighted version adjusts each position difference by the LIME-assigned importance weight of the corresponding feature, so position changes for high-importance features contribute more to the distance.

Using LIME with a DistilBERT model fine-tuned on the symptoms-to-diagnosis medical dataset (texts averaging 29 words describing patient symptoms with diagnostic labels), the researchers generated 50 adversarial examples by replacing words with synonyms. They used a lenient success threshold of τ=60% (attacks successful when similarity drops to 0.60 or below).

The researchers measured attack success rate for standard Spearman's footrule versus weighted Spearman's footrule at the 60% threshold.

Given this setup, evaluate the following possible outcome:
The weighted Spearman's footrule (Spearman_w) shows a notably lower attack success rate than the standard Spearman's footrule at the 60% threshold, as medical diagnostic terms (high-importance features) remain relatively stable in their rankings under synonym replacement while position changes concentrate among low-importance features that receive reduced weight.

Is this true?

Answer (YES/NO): NO